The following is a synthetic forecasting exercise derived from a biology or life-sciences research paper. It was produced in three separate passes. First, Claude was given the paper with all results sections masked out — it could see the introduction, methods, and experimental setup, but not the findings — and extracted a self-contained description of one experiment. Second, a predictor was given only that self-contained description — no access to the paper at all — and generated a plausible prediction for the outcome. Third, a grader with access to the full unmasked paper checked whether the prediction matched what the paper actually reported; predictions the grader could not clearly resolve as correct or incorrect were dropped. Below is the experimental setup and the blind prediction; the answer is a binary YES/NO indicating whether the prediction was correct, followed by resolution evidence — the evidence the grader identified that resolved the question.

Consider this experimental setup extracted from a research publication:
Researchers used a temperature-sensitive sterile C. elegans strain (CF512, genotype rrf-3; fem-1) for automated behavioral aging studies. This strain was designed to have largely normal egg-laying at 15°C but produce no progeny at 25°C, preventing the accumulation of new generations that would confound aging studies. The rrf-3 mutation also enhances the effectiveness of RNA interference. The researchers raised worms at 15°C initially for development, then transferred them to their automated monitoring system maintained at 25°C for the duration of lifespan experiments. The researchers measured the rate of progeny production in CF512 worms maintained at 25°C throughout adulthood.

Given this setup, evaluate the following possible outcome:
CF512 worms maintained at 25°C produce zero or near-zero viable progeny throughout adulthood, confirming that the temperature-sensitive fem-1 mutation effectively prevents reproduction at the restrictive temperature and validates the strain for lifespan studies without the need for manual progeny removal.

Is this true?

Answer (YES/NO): YES